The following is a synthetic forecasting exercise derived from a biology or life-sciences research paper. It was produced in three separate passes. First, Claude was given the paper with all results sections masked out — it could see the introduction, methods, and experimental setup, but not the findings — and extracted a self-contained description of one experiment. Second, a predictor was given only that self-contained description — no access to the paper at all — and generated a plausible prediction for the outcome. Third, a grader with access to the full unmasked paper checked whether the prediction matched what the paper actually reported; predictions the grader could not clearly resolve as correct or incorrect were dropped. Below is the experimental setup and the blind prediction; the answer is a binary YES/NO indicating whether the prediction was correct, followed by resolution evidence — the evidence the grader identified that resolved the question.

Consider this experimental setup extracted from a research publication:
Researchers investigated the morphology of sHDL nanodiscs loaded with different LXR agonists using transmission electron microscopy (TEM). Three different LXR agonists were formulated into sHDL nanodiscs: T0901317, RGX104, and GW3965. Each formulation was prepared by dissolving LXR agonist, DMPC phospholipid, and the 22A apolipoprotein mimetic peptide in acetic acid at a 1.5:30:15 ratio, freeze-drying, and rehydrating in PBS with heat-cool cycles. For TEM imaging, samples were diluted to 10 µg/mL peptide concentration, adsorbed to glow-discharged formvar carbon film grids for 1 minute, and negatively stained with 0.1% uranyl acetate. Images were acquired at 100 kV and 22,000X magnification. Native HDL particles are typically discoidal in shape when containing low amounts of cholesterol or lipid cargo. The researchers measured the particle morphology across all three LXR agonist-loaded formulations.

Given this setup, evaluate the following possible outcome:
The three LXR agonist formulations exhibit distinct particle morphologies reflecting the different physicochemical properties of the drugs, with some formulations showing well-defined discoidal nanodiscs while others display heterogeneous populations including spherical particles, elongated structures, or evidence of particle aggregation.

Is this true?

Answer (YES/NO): NO